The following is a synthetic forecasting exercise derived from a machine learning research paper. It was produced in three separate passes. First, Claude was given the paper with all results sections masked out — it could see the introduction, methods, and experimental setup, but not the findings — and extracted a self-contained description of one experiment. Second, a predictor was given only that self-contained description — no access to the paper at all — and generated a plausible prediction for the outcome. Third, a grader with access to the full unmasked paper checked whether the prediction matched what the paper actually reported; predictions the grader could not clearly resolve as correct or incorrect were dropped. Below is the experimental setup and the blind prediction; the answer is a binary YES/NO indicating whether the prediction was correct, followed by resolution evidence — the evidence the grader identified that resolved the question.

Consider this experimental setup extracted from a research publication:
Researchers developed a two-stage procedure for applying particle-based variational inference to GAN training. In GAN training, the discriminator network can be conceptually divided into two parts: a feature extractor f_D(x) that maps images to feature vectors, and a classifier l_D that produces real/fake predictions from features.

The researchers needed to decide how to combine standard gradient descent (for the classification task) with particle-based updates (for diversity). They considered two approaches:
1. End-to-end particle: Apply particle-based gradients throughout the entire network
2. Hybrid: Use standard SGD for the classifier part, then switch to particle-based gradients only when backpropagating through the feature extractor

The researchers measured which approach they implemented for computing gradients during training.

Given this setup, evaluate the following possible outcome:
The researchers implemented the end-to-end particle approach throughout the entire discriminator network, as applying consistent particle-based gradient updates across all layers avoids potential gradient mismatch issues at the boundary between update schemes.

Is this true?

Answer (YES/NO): NO